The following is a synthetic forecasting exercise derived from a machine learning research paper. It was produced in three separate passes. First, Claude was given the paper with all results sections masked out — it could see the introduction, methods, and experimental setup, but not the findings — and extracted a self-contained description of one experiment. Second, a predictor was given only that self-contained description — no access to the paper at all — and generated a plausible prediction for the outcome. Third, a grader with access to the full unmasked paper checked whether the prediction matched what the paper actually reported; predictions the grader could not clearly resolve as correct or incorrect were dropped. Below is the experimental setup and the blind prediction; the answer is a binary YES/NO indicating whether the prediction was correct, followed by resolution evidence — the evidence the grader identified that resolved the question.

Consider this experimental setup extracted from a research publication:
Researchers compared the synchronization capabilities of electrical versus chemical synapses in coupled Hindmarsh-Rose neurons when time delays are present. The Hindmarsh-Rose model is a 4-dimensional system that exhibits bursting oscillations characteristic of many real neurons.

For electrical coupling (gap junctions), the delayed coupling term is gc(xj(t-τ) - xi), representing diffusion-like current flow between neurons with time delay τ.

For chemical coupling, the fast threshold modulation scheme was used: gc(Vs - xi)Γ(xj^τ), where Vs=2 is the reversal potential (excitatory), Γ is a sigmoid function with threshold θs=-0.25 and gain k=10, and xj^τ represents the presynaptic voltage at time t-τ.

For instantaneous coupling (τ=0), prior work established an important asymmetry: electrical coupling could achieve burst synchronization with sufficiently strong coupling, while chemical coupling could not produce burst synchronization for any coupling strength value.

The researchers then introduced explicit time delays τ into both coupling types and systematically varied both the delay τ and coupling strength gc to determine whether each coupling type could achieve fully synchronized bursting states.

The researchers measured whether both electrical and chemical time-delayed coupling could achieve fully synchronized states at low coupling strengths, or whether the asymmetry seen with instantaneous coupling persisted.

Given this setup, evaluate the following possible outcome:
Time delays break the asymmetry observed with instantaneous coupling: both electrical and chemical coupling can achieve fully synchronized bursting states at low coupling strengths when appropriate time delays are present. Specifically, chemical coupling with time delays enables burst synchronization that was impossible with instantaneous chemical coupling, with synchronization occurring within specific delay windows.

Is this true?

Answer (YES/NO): YES